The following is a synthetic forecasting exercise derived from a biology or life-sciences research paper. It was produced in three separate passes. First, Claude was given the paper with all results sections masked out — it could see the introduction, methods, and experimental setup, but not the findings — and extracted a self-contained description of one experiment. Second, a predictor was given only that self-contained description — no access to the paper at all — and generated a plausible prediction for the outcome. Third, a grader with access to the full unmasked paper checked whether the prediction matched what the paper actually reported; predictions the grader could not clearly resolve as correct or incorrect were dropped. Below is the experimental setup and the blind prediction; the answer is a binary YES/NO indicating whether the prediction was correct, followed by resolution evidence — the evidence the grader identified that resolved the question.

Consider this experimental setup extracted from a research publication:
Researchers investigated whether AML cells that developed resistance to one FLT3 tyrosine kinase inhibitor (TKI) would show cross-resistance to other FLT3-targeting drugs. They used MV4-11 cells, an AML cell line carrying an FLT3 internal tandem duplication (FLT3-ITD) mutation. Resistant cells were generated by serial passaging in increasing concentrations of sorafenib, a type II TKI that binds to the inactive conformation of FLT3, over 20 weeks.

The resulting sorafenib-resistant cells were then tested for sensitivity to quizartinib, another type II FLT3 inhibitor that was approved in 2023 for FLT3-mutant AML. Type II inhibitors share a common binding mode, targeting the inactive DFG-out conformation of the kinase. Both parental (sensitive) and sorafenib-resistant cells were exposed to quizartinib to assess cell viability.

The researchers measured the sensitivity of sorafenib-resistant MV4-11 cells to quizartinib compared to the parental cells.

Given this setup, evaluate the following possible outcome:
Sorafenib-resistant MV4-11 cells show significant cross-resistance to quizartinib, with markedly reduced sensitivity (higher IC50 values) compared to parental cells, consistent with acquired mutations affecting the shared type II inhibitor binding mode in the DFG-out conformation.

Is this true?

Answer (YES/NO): YES